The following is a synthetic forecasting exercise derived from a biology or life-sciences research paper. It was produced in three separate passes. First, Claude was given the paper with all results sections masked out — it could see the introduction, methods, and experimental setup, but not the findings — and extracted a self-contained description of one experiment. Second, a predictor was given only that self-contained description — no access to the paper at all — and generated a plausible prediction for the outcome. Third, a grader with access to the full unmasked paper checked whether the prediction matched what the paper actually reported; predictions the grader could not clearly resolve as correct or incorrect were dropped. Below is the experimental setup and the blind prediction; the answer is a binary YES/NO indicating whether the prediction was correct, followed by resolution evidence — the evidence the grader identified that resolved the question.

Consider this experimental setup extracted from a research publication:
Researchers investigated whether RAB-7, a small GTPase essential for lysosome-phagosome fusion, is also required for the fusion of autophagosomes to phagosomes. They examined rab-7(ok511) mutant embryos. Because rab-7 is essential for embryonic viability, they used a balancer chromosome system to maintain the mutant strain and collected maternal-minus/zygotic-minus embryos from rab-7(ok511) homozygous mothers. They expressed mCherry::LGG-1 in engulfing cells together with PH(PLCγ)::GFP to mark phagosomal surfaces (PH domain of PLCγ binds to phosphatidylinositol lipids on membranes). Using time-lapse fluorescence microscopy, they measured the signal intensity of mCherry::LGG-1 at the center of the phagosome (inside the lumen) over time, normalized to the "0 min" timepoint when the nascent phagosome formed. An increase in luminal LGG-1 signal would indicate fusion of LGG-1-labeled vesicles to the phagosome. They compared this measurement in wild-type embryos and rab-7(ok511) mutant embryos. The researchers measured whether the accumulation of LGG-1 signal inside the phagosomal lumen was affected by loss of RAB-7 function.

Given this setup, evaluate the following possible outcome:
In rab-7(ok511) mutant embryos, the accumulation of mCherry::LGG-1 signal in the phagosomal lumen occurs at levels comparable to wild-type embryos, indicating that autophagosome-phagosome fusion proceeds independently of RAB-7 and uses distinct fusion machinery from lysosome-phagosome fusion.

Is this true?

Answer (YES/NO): NO